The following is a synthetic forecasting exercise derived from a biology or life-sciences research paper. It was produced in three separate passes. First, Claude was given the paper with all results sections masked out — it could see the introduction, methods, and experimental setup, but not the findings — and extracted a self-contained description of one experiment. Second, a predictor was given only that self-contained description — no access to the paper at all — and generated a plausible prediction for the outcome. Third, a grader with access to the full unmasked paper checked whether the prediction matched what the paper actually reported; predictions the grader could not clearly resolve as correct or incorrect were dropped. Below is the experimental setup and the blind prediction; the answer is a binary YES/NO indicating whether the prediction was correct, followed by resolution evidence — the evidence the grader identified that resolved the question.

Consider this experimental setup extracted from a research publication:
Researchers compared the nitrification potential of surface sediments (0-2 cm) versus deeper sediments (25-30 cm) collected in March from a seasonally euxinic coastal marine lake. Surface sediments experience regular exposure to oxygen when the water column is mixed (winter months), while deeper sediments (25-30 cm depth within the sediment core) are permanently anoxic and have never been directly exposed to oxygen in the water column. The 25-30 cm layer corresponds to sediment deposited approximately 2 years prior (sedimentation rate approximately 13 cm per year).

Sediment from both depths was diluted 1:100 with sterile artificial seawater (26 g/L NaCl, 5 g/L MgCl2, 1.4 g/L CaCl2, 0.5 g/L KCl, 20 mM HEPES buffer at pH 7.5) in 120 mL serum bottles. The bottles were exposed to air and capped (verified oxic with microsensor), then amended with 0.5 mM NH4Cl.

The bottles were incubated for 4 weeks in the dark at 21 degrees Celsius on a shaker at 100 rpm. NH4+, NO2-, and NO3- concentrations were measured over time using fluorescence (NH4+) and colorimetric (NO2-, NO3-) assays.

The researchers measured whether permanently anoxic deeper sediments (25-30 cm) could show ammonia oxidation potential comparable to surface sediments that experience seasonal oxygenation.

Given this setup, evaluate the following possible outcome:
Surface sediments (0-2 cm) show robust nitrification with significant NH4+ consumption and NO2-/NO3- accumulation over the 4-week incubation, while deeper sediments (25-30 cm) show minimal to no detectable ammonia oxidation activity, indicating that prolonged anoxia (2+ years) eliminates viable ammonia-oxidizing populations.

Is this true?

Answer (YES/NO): NO